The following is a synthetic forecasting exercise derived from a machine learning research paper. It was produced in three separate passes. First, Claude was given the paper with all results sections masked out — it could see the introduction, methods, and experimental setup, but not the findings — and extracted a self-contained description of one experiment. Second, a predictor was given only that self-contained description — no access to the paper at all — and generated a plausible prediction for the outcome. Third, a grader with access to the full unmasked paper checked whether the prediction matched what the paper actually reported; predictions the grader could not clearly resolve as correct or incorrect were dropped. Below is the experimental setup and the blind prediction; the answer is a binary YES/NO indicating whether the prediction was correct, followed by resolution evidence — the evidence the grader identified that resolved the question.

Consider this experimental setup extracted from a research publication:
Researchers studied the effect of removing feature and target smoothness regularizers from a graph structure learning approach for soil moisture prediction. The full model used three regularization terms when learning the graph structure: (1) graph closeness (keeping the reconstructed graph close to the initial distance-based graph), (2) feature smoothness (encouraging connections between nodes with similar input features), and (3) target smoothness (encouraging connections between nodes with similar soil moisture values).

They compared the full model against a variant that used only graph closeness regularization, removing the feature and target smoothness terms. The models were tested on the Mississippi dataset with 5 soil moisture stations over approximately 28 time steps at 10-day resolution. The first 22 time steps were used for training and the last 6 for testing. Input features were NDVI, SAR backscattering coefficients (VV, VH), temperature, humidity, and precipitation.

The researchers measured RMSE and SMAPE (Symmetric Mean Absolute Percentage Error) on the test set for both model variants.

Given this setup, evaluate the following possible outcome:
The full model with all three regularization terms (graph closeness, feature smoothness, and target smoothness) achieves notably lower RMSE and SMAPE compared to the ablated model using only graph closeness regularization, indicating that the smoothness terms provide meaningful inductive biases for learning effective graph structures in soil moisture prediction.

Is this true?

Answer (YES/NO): NO